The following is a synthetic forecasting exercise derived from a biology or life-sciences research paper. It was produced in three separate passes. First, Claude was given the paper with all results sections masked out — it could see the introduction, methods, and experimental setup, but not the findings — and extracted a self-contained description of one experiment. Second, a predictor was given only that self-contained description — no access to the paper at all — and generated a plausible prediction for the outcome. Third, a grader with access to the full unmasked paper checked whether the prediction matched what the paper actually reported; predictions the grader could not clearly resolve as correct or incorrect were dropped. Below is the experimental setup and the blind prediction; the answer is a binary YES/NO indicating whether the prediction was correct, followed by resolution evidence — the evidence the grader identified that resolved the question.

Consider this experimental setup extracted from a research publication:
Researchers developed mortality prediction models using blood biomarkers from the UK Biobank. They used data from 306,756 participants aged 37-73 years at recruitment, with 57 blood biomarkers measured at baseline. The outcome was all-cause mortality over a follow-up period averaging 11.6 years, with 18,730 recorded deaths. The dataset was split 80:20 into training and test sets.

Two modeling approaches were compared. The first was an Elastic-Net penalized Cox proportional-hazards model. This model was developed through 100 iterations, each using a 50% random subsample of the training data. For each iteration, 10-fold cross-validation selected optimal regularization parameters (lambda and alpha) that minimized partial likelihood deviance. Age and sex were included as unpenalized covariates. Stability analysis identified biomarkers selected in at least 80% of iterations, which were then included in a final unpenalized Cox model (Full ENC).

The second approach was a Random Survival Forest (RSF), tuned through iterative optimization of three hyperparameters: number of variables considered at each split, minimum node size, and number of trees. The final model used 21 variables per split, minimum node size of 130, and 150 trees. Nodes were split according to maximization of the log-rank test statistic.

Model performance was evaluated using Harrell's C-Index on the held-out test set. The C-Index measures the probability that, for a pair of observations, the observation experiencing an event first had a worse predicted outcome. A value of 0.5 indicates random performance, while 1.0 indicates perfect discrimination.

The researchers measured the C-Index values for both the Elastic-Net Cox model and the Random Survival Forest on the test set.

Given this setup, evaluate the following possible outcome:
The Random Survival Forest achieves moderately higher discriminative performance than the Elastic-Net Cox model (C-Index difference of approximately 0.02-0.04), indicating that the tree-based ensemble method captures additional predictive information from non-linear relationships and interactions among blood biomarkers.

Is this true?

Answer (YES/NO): NO